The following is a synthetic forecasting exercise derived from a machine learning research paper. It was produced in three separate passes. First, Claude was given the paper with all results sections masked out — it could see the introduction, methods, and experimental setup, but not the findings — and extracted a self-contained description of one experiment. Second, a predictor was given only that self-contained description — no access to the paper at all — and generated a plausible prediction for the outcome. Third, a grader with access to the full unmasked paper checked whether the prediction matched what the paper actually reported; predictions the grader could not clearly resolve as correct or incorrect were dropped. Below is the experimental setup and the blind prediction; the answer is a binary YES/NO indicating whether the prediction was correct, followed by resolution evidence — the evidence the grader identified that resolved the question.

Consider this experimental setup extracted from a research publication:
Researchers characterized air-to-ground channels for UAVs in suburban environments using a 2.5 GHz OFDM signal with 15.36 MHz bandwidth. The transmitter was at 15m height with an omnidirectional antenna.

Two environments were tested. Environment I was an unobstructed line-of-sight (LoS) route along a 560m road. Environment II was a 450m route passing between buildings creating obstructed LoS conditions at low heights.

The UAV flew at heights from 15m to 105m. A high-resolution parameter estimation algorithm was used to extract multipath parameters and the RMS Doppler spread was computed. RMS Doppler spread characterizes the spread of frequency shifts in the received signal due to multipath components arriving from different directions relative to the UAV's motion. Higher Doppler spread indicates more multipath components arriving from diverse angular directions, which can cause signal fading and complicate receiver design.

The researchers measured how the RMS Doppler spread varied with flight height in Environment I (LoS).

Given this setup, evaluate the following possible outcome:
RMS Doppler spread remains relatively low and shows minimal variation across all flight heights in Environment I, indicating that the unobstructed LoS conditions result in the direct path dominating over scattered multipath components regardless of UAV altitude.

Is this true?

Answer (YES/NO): NO